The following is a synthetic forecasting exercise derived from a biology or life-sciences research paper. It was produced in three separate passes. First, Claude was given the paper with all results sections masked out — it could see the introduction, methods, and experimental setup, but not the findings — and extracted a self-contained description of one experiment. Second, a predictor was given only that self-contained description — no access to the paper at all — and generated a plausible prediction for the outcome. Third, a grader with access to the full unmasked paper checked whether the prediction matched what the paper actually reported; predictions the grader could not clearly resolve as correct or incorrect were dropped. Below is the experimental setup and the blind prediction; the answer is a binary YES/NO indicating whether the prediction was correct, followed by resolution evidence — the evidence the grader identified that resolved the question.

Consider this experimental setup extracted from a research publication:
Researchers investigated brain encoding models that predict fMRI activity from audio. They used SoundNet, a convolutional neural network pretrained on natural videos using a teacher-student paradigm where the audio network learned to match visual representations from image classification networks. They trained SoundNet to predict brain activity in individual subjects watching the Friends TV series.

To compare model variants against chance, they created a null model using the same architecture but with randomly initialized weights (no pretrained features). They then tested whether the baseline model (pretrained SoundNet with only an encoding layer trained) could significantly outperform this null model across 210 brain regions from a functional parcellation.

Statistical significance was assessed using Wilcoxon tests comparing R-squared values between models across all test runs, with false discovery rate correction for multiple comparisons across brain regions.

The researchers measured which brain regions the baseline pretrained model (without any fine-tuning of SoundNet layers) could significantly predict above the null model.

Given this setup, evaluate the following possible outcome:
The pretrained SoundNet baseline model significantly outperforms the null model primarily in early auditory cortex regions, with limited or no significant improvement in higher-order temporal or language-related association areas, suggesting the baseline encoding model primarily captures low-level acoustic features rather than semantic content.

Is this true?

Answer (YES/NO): NO